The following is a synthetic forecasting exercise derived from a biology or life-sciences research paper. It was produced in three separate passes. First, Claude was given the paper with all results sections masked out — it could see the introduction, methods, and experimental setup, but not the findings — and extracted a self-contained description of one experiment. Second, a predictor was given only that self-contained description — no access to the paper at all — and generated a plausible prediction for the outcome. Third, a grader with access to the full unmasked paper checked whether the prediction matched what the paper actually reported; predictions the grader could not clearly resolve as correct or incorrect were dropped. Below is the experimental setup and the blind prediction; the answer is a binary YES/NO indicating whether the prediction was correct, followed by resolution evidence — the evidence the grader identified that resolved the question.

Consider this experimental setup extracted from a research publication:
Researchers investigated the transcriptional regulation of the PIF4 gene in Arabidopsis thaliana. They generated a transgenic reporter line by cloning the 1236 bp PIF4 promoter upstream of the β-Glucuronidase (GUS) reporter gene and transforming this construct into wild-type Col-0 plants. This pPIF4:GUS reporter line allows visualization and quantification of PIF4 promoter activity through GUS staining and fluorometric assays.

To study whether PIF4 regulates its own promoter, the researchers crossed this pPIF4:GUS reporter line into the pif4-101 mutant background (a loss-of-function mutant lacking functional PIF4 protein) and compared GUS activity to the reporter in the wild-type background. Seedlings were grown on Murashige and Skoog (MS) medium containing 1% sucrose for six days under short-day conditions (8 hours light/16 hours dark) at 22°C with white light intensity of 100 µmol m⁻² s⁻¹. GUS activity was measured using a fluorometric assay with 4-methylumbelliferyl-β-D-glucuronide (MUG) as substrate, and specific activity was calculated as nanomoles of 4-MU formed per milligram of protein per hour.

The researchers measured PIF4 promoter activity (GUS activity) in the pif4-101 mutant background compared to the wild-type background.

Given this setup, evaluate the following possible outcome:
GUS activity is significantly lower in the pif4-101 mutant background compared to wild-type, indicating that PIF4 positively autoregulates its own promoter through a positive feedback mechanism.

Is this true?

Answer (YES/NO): NO